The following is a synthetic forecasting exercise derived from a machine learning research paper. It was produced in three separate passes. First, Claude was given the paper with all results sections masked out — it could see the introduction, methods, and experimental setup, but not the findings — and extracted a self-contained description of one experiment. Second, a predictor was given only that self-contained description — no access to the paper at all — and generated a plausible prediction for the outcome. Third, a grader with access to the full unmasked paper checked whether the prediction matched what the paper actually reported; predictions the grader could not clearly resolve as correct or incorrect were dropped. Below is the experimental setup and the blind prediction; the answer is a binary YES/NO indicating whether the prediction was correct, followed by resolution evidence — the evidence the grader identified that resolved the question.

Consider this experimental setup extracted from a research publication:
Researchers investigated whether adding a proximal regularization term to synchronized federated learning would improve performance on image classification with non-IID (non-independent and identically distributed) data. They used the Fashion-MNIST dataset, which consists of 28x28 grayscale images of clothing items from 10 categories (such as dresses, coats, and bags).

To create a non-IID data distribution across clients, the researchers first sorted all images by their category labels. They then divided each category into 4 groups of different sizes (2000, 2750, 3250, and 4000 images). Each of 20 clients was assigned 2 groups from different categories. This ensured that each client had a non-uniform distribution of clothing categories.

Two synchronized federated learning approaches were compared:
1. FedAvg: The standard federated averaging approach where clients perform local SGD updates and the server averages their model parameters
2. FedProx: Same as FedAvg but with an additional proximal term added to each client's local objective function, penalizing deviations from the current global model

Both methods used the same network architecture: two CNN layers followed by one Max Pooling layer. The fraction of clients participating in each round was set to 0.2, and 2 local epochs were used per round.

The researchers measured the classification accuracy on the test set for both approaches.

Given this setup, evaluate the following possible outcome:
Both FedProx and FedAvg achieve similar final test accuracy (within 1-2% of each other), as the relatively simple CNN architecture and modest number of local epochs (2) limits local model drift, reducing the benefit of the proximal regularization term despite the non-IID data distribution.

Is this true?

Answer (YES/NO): YES